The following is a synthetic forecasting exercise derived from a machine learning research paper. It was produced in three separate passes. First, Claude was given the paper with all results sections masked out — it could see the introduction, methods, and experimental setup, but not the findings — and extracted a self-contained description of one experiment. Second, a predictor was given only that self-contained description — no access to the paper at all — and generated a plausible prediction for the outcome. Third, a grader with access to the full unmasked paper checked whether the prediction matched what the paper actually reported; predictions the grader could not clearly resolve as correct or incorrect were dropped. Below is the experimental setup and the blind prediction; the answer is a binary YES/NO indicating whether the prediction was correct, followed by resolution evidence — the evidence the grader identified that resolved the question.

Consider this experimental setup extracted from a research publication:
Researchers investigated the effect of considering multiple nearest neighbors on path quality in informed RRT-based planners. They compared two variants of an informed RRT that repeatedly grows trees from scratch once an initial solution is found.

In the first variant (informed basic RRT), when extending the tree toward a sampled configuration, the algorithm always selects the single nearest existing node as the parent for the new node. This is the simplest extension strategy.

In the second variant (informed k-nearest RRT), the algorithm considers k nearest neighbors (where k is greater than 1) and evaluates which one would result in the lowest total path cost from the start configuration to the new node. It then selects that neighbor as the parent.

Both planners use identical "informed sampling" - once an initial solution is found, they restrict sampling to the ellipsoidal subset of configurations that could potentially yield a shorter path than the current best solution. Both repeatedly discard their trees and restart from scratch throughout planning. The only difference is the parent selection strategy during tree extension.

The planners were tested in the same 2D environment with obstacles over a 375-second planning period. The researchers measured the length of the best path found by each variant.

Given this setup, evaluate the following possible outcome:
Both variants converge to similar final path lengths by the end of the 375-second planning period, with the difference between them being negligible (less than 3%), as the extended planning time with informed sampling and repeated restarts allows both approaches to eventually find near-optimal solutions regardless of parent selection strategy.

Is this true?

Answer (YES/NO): NO